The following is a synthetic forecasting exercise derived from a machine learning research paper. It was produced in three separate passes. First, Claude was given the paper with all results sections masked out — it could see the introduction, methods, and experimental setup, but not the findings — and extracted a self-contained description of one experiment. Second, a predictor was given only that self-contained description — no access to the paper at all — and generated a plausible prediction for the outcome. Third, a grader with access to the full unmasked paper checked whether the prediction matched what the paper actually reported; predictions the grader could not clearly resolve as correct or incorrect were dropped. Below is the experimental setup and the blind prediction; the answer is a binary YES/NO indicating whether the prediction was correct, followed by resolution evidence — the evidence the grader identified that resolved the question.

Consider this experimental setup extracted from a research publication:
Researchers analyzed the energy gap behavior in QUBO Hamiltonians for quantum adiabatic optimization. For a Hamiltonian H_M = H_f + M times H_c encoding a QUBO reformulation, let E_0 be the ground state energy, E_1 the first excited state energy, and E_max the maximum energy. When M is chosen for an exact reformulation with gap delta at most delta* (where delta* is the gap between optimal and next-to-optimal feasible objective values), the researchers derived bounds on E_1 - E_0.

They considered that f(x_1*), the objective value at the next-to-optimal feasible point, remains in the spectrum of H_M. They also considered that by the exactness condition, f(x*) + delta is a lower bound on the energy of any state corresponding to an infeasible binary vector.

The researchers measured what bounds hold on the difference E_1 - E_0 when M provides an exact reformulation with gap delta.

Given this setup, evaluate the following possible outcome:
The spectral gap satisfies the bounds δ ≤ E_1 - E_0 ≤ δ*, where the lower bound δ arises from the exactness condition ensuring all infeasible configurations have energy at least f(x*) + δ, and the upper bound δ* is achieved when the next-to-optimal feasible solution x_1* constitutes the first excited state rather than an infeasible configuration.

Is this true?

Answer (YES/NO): YES